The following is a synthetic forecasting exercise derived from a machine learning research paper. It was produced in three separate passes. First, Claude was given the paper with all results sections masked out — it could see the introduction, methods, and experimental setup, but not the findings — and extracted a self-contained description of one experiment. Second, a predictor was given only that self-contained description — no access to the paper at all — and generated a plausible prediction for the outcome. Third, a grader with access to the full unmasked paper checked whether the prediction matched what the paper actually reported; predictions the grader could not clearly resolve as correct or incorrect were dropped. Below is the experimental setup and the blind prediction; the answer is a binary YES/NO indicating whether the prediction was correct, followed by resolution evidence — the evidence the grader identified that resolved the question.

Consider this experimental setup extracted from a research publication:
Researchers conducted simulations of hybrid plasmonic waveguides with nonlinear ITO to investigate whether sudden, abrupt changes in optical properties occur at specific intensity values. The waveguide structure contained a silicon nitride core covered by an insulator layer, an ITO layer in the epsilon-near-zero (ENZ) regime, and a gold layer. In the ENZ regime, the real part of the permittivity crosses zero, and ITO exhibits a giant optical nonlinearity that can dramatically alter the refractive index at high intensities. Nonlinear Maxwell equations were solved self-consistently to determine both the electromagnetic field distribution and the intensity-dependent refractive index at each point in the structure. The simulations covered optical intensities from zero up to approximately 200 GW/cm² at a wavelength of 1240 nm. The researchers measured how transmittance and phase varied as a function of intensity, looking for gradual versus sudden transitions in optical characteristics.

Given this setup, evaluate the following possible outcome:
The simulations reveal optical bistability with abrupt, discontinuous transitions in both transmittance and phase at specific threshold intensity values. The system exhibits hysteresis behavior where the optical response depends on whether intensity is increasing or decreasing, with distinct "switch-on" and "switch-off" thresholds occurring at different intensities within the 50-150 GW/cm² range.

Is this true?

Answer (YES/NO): NO